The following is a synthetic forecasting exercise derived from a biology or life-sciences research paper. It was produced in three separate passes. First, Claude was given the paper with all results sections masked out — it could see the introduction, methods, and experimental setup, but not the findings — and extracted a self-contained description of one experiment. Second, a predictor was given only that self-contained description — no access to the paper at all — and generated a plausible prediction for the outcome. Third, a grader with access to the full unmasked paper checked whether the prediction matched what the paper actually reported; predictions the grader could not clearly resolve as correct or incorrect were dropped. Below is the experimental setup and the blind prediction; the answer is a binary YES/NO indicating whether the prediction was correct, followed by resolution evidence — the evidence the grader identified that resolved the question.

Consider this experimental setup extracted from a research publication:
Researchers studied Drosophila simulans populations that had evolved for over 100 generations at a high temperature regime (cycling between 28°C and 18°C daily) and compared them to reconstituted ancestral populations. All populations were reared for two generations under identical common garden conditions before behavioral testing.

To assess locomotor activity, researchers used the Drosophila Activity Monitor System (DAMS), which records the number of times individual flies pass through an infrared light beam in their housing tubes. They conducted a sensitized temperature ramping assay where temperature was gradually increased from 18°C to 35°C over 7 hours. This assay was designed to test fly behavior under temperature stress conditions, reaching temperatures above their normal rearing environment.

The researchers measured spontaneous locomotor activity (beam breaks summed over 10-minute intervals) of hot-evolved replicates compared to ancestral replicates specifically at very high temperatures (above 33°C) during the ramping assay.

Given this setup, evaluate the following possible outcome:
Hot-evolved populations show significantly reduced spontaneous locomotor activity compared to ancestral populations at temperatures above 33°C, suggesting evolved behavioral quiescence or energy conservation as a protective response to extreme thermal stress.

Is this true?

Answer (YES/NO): NO